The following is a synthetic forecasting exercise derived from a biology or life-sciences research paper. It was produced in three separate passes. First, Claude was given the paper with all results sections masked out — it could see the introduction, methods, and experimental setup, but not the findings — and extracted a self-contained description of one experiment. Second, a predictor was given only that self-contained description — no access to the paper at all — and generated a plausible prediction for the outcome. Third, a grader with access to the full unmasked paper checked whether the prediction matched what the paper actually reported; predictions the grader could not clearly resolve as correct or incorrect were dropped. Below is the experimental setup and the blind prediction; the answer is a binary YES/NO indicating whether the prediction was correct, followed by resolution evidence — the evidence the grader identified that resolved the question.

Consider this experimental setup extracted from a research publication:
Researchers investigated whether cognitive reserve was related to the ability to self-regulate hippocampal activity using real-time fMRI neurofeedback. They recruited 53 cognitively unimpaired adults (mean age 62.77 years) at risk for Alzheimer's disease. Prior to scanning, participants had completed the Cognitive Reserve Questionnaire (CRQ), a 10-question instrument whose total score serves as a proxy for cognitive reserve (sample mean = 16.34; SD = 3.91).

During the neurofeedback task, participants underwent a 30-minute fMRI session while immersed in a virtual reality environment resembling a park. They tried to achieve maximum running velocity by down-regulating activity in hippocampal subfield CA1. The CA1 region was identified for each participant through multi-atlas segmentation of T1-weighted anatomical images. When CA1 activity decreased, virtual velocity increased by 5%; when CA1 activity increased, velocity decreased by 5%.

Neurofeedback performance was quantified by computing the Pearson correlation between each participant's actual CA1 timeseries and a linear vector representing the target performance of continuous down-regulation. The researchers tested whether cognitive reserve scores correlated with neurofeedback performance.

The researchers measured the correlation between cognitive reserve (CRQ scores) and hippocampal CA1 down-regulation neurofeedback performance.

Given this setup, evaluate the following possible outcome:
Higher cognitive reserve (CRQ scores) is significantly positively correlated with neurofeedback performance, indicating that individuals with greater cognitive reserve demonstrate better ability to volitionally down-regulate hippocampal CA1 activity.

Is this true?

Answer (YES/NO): NO